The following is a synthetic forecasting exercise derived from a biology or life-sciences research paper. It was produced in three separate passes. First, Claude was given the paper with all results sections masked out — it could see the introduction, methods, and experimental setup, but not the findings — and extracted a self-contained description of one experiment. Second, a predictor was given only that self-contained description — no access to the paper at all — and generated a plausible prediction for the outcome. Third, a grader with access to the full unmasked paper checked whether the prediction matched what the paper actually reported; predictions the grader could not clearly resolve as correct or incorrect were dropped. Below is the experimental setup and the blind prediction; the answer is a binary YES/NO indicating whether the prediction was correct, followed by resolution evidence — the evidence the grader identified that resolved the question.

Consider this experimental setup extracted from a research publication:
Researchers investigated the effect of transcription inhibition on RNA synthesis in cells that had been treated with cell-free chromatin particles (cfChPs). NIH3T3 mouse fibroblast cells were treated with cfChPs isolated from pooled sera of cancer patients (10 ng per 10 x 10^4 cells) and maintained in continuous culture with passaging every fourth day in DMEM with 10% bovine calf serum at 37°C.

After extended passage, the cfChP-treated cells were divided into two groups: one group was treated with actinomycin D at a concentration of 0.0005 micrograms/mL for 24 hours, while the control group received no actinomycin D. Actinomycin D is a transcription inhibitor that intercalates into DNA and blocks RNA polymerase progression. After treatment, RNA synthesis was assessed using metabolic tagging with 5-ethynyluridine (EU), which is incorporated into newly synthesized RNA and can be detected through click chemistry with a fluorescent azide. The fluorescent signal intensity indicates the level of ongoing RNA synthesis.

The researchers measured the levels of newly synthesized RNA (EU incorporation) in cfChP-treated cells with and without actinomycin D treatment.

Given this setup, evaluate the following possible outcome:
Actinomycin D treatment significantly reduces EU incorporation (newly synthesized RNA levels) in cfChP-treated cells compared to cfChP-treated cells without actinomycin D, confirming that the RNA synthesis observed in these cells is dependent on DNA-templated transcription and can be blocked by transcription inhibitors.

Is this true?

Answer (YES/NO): YES